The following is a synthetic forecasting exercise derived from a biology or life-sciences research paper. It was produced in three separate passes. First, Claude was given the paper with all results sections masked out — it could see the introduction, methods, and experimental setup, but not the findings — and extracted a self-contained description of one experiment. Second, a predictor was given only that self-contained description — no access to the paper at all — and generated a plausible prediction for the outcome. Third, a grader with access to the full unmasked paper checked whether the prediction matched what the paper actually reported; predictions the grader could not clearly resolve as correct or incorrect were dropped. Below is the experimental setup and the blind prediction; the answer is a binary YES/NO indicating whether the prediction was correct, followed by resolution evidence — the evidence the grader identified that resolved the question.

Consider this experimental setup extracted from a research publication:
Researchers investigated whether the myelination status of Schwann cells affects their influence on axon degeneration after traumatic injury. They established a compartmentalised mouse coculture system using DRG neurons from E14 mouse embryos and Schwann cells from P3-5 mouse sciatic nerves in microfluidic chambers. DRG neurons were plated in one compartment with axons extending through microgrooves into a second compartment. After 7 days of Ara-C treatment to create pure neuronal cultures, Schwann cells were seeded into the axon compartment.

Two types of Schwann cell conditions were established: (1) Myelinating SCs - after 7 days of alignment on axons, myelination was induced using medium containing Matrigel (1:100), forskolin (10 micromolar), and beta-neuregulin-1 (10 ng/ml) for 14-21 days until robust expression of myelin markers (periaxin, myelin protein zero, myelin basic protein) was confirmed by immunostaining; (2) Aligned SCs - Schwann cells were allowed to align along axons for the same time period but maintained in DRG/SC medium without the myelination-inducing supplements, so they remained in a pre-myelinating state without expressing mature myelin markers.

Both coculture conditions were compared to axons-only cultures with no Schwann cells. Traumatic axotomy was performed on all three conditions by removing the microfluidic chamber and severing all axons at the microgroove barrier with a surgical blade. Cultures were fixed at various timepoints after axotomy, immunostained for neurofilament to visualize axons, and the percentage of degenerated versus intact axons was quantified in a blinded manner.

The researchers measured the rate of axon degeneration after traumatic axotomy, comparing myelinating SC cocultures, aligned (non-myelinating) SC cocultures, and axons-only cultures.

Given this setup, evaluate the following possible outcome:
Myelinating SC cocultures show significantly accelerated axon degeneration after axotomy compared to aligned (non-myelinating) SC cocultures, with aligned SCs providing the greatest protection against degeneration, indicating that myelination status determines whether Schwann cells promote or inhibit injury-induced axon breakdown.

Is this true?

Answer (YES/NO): NO